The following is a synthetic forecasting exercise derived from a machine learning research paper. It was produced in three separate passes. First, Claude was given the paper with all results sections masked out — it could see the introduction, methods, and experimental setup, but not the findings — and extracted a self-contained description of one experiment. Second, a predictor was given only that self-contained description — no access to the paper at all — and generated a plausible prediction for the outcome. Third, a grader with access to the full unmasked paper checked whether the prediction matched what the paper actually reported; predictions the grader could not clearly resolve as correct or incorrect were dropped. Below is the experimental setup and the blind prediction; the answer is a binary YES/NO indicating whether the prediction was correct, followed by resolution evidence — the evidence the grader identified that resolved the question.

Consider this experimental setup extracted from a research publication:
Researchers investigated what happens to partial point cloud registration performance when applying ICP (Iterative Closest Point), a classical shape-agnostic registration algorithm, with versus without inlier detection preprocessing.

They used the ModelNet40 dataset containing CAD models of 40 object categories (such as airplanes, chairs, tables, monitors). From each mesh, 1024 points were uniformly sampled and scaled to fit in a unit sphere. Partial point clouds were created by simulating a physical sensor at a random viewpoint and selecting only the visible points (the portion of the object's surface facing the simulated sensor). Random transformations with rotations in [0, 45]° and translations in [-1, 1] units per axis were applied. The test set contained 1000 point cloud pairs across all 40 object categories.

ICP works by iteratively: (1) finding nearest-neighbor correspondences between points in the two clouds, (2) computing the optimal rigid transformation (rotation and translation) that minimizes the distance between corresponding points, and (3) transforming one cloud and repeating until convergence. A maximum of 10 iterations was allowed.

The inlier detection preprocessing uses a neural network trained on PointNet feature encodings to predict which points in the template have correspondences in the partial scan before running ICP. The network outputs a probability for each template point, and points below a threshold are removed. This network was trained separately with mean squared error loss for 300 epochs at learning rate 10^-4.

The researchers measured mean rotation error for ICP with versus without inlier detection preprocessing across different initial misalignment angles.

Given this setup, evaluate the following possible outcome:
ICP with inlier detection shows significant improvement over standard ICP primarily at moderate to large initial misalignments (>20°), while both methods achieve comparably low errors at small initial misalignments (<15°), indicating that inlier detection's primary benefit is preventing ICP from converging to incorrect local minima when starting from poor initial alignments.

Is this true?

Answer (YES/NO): NO